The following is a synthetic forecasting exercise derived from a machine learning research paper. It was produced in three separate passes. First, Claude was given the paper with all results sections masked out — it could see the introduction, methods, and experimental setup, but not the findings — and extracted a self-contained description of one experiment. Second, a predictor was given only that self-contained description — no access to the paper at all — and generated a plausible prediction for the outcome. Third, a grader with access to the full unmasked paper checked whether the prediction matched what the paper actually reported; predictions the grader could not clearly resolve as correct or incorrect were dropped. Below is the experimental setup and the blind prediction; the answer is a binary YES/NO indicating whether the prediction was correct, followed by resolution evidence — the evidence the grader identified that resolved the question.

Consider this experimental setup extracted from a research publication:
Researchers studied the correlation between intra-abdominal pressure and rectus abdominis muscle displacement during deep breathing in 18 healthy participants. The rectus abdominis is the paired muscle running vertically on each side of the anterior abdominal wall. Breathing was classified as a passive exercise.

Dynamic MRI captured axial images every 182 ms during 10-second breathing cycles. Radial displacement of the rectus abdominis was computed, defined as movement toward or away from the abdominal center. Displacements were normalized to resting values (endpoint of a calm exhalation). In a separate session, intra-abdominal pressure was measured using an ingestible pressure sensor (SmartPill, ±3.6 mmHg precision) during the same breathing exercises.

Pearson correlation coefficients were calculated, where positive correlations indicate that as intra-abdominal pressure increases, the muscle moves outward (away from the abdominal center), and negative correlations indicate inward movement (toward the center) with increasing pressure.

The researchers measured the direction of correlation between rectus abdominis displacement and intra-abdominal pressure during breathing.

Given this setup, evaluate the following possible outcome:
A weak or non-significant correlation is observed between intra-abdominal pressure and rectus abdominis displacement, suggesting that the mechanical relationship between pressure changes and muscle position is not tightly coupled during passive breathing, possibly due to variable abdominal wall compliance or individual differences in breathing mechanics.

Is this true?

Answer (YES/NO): NO